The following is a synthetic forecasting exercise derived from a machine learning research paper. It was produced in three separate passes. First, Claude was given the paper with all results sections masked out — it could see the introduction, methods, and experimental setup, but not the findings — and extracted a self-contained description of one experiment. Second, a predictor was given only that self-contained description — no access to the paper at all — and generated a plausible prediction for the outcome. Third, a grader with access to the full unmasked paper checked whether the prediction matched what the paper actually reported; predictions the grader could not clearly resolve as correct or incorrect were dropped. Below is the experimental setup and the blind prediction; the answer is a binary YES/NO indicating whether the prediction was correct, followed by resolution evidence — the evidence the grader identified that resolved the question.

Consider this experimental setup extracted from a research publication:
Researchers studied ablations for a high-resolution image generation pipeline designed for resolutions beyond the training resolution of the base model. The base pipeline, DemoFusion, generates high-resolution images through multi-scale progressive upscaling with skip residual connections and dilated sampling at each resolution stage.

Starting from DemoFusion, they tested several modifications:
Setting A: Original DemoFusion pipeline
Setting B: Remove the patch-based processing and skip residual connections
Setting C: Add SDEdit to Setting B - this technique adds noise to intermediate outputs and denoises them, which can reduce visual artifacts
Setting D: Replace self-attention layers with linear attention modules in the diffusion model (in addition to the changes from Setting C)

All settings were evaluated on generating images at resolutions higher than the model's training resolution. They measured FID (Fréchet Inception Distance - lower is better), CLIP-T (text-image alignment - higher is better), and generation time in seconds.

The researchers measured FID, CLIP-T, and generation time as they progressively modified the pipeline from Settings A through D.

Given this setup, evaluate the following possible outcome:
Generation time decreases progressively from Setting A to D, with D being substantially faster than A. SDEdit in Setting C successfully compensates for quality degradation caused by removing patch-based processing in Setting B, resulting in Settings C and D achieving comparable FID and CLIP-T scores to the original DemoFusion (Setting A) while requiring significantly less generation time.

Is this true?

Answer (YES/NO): NO